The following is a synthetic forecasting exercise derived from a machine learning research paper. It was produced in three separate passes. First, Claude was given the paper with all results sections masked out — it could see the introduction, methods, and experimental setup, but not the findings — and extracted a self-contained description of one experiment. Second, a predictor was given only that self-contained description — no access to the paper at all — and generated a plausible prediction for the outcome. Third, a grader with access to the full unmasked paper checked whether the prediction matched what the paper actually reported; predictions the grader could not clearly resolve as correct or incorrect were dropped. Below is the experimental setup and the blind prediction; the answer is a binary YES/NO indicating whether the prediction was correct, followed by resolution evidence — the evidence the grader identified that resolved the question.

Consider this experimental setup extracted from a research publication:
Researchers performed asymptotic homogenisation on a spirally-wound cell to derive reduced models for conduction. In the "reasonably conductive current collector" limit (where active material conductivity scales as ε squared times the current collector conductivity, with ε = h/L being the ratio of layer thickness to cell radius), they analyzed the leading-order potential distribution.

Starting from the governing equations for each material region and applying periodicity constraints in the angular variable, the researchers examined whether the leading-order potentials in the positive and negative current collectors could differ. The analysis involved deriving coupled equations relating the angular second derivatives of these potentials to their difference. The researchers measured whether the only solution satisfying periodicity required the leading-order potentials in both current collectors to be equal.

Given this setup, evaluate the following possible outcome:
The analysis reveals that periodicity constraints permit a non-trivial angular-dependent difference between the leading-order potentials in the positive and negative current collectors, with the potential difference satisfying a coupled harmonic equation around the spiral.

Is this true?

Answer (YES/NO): NO